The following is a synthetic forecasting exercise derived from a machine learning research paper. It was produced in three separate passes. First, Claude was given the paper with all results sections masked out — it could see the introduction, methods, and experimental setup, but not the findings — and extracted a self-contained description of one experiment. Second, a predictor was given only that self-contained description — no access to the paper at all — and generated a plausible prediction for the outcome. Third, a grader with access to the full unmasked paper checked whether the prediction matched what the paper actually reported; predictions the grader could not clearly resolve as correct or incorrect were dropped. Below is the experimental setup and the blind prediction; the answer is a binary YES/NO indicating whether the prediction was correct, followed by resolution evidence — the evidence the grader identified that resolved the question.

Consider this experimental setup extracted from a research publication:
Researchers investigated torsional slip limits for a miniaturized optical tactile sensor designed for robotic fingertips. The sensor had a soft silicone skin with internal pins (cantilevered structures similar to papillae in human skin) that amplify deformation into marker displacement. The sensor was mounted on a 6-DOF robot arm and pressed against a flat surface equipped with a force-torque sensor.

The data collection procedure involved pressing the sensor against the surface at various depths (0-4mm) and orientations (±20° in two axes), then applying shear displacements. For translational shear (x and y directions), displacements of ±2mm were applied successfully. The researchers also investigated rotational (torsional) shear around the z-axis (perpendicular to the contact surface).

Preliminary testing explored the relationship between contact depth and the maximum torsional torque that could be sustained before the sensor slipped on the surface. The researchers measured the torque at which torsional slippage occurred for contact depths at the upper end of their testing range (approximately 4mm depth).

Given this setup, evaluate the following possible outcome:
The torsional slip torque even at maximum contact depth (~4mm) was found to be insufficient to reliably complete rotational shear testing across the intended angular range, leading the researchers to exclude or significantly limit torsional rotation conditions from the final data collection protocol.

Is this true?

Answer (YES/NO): YES